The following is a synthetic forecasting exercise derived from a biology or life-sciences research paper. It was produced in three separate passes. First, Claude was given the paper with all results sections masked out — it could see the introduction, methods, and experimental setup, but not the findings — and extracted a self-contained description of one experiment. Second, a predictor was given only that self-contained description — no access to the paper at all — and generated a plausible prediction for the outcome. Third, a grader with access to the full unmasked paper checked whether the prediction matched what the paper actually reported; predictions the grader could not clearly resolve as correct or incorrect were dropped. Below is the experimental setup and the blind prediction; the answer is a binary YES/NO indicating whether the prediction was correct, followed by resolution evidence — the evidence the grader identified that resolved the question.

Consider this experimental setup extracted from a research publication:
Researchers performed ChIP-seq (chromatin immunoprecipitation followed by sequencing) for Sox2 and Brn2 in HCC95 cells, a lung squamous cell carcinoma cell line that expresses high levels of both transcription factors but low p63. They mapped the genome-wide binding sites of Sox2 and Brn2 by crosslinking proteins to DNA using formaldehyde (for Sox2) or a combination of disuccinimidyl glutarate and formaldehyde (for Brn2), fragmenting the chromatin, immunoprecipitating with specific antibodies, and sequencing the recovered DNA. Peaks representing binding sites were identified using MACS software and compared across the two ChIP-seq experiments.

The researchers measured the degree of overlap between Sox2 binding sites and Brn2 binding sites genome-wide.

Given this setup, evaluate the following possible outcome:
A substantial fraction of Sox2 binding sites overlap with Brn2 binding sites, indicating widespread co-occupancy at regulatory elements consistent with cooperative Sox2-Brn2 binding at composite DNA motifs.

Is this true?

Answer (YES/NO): YES